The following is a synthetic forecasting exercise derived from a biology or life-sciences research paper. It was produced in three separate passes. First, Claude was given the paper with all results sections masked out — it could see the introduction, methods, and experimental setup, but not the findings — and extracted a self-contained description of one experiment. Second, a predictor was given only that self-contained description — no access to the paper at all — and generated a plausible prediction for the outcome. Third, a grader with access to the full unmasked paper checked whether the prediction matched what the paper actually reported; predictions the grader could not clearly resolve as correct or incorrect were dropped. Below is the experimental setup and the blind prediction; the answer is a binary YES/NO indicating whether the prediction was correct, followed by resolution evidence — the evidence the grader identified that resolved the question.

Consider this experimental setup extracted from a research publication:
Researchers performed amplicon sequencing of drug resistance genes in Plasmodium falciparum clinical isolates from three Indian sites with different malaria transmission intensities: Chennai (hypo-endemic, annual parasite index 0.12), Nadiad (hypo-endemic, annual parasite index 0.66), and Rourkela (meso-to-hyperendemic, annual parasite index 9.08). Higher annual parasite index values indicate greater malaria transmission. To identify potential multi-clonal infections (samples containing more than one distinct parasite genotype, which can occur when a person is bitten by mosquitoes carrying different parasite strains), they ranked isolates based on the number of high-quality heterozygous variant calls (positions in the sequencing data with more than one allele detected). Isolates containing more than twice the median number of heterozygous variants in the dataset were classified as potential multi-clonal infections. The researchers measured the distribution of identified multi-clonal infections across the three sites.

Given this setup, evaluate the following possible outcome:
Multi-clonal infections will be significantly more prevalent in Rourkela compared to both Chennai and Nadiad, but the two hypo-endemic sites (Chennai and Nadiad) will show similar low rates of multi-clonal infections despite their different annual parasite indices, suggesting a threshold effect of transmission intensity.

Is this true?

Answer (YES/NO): NO